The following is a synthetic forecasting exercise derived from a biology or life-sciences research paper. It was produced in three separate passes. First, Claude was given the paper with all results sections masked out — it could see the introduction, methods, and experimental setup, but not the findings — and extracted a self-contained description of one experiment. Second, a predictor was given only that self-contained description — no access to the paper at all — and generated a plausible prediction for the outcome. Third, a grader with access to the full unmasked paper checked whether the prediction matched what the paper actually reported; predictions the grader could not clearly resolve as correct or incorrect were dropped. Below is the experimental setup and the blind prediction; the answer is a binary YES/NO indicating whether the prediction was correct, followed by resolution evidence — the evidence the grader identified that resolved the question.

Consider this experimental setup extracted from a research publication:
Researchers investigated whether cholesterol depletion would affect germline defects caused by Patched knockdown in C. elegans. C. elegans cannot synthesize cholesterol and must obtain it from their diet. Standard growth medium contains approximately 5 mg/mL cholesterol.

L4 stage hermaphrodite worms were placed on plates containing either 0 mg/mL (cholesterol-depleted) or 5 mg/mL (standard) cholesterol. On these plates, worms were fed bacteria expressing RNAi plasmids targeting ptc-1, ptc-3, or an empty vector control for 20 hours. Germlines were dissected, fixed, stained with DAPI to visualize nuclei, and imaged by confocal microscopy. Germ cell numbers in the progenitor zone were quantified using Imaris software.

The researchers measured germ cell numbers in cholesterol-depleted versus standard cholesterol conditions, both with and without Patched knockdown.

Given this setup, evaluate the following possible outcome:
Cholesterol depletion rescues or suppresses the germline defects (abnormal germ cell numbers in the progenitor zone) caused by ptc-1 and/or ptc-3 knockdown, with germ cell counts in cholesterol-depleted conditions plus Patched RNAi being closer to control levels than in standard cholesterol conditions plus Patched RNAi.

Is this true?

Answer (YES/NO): YES